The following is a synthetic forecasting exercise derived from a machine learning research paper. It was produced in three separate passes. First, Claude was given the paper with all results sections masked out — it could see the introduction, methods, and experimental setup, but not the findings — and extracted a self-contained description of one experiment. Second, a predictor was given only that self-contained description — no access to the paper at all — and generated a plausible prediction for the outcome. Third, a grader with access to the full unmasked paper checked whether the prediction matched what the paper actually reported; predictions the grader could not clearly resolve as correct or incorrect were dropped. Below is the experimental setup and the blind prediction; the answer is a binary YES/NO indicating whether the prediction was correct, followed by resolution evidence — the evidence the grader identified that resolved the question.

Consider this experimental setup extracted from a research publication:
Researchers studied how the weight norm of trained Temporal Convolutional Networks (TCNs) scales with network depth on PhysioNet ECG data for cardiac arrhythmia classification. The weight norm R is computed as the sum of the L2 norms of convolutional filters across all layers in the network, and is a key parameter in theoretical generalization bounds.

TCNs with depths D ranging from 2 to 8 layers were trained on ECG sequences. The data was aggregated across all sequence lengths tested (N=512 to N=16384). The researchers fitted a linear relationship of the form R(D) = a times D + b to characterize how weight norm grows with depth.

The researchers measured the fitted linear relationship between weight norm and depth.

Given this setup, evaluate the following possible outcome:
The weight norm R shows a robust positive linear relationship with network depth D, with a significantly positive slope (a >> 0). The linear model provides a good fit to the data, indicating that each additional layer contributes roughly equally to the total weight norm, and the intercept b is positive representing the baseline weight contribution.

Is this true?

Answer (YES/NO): NO